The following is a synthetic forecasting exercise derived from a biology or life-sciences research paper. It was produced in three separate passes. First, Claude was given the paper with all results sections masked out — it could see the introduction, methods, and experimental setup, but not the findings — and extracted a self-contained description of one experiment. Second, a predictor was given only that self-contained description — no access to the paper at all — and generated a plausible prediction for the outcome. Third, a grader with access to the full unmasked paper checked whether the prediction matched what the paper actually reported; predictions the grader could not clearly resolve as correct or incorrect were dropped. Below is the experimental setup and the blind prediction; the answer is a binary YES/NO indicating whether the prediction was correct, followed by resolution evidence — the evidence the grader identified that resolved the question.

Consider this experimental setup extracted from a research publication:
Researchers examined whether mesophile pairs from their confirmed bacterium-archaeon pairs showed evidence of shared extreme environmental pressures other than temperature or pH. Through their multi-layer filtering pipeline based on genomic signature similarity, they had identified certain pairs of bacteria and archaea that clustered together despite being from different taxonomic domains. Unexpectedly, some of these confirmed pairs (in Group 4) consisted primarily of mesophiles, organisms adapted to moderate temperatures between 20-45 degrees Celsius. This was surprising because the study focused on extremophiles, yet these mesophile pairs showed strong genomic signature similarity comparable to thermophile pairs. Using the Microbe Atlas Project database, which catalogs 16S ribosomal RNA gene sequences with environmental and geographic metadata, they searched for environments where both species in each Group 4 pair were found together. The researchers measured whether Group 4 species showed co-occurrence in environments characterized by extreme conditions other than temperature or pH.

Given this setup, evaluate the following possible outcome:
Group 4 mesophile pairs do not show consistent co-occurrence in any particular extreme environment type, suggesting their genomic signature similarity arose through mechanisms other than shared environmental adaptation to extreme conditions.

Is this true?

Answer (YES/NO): NO